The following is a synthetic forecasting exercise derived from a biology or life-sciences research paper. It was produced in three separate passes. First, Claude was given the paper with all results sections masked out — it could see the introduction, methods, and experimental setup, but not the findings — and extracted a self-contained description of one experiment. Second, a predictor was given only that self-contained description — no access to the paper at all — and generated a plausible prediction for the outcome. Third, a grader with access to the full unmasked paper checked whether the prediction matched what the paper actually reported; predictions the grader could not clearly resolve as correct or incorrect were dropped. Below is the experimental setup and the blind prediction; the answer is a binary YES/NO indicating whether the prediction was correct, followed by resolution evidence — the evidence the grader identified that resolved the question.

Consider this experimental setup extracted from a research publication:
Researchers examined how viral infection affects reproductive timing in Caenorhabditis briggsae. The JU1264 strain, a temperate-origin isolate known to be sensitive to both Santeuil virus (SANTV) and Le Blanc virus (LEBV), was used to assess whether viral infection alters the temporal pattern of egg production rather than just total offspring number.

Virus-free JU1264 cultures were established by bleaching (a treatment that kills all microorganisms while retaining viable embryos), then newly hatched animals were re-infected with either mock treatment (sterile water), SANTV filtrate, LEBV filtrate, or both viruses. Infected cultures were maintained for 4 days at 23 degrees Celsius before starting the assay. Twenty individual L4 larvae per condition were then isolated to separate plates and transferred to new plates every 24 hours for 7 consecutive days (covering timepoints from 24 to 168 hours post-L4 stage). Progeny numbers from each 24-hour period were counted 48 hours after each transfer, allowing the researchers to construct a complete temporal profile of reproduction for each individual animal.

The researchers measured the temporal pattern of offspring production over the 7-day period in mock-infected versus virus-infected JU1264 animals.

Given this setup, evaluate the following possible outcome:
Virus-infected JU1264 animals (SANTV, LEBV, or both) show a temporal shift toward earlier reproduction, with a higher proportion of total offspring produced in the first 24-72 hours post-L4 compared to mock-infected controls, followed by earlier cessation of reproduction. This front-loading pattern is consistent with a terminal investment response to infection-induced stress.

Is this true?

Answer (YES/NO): NO